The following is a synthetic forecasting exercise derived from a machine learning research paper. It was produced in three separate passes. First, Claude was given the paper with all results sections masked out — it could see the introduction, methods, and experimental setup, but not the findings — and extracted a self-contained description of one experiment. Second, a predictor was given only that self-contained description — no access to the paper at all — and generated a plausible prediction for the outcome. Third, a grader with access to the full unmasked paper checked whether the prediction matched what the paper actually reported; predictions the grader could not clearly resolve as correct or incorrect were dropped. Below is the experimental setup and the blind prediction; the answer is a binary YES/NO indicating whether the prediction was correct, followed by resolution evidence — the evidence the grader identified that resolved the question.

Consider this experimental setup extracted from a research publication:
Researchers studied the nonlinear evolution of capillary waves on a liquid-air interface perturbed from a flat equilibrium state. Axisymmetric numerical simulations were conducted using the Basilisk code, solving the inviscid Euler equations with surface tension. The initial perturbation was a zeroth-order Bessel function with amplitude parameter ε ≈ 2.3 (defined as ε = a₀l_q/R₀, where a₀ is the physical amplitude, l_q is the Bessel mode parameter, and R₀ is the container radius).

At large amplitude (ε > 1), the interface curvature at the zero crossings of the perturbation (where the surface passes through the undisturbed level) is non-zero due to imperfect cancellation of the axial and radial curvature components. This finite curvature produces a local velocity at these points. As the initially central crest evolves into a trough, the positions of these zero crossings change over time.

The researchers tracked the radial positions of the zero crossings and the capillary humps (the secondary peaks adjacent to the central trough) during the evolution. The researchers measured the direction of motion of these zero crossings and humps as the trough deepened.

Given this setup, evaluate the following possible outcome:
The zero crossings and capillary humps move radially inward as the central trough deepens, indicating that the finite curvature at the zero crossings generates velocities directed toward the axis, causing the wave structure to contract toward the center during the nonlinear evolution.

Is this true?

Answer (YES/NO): YES